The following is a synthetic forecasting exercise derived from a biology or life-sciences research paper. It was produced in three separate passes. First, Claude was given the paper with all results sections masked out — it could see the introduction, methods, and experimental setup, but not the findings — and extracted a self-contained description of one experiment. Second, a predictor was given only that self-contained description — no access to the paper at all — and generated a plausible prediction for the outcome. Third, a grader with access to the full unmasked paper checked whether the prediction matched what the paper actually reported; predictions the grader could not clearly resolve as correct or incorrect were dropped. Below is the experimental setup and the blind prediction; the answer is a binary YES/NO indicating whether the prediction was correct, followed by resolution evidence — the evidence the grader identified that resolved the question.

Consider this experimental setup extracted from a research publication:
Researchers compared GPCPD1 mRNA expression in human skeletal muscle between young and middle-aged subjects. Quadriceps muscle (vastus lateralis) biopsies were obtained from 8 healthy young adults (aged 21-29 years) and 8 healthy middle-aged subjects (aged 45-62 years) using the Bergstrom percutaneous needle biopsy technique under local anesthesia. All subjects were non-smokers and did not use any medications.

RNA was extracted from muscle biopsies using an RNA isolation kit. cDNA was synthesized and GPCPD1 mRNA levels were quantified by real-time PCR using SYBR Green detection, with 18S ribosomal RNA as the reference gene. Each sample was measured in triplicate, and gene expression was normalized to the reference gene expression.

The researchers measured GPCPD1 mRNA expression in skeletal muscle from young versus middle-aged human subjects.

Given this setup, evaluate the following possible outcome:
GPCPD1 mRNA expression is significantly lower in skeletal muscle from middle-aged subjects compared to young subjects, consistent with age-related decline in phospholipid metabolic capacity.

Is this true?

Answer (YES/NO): YES